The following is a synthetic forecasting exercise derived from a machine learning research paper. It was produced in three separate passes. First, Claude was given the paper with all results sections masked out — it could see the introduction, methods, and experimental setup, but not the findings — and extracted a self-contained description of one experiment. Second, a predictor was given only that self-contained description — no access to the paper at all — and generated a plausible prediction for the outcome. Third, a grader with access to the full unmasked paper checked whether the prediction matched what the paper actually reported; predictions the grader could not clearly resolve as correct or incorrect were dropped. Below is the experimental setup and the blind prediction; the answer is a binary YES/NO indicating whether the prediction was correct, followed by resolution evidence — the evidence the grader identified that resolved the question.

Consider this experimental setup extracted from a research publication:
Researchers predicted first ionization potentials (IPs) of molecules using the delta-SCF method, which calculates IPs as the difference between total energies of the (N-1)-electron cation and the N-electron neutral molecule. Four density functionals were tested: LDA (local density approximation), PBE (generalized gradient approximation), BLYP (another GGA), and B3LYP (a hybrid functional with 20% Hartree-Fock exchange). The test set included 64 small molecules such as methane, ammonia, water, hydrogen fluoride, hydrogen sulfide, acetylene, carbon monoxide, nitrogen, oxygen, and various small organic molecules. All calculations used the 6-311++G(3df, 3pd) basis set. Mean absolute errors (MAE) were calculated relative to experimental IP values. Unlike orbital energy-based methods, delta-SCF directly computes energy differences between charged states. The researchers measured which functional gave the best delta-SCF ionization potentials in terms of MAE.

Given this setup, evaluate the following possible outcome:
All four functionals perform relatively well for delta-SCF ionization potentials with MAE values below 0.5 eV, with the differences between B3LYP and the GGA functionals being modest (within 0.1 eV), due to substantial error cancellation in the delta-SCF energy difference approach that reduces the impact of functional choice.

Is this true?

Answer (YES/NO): NO